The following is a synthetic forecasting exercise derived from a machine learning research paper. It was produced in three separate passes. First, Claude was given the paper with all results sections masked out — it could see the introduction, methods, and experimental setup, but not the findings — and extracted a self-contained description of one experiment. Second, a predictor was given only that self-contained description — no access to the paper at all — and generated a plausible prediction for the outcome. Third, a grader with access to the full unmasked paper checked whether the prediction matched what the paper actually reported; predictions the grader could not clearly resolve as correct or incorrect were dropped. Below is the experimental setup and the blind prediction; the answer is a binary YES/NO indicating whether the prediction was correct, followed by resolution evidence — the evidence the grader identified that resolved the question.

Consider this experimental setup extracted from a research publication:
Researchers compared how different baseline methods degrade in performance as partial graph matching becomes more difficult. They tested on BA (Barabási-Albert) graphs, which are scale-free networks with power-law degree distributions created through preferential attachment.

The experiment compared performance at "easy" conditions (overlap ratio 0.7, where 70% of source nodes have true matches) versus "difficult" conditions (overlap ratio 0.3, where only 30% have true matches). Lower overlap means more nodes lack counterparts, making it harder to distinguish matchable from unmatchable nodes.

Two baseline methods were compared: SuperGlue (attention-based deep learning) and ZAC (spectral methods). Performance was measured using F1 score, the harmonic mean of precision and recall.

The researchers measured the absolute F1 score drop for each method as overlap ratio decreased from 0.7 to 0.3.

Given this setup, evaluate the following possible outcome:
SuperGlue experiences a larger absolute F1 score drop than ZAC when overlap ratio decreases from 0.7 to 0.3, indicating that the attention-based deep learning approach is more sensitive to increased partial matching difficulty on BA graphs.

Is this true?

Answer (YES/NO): NO